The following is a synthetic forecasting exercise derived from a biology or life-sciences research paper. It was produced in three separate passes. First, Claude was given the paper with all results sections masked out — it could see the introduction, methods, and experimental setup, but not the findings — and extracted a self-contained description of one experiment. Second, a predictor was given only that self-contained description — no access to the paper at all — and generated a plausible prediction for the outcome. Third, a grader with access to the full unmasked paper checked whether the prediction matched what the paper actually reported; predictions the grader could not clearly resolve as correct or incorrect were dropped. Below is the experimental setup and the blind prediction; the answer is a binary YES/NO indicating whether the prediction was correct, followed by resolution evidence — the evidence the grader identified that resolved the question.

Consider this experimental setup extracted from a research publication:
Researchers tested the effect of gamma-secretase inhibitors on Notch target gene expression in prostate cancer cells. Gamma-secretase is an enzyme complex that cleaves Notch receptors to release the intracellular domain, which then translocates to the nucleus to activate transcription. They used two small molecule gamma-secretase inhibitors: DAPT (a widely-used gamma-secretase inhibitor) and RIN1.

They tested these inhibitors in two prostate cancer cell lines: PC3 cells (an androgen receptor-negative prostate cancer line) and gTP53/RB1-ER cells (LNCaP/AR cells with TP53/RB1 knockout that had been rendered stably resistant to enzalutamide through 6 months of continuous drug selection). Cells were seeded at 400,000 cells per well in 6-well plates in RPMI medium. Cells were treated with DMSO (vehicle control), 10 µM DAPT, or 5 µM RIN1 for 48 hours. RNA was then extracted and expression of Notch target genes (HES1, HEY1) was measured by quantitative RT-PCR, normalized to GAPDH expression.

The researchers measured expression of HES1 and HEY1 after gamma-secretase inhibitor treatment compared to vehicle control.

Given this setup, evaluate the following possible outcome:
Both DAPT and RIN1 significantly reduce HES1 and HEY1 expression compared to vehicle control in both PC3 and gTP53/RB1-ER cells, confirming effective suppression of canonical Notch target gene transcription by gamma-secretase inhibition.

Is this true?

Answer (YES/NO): YES